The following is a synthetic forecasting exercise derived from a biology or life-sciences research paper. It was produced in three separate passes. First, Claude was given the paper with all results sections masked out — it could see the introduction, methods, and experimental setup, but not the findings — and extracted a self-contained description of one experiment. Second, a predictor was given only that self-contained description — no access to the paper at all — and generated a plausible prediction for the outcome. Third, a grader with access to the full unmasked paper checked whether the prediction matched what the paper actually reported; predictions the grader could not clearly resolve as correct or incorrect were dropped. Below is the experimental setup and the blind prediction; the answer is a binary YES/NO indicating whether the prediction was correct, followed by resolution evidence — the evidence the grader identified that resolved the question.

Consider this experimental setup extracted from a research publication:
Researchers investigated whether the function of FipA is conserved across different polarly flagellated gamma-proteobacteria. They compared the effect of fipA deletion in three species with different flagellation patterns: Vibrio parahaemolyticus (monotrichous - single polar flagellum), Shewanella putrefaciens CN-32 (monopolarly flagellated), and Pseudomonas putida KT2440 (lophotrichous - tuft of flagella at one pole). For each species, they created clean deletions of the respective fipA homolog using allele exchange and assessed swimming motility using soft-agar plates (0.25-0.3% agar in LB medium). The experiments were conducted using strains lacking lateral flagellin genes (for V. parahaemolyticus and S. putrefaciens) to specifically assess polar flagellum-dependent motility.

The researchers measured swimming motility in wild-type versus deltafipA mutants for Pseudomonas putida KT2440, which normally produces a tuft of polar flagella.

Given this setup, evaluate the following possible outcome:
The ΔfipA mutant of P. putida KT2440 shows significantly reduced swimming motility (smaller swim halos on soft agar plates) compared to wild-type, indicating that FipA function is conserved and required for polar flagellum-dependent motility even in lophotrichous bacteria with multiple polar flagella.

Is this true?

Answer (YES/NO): YES